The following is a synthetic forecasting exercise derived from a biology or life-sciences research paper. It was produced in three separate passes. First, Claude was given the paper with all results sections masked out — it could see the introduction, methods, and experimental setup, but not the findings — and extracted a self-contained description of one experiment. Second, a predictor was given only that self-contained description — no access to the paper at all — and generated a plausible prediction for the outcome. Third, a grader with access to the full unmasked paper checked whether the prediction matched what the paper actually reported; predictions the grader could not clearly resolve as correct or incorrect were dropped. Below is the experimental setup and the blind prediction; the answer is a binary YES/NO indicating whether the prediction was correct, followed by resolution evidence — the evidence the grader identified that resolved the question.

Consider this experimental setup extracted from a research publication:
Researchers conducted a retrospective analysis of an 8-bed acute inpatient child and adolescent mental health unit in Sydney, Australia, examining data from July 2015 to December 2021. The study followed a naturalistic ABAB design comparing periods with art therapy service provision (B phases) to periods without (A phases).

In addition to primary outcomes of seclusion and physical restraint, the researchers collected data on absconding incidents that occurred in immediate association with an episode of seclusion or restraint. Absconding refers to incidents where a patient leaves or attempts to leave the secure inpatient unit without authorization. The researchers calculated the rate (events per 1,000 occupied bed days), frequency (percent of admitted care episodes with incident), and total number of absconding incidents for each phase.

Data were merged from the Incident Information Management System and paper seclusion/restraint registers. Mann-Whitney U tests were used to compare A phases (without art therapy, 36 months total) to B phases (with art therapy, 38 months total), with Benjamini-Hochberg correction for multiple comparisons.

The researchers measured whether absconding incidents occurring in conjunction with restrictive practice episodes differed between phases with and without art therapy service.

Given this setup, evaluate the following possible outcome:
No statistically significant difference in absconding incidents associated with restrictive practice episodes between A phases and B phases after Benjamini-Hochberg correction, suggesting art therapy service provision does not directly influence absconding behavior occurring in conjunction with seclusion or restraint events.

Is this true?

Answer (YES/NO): YES